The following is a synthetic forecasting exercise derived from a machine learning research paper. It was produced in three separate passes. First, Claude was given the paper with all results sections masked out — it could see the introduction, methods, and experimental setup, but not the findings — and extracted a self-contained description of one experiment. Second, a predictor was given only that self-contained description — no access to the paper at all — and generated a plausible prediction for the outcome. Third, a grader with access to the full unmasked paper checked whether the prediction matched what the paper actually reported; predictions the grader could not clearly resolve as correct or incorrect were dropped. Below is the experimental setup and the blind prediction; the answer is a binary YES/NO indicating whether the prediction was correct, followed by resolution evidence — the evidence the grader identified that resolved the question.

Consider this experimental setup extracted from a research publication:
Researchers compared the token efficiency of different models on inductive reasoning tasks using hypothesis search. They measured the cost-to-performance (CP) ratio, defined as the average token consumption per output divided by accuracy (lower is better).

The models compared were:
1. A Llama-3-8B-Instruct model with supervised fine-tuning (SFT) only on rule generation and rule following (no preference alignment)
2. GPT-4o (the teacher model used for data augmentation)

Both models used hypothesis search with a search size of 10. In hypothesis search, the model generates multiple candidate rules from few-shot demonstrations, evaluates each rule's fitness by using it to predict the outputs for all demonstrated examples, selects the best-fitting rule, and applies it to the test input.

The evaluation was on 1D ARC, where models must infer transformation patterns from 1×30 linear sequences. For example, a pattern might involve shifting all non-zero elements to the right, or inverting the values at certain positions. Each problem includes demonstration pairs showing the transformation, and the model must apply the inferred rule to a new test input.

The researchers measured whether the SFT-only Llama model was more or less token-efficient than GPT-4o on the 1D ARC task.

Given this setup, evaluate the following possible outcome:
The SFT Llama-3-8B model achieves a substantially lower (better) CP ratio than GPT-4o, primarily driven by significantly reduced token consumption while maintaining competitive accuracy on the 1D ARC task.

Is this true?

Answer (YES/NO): NO